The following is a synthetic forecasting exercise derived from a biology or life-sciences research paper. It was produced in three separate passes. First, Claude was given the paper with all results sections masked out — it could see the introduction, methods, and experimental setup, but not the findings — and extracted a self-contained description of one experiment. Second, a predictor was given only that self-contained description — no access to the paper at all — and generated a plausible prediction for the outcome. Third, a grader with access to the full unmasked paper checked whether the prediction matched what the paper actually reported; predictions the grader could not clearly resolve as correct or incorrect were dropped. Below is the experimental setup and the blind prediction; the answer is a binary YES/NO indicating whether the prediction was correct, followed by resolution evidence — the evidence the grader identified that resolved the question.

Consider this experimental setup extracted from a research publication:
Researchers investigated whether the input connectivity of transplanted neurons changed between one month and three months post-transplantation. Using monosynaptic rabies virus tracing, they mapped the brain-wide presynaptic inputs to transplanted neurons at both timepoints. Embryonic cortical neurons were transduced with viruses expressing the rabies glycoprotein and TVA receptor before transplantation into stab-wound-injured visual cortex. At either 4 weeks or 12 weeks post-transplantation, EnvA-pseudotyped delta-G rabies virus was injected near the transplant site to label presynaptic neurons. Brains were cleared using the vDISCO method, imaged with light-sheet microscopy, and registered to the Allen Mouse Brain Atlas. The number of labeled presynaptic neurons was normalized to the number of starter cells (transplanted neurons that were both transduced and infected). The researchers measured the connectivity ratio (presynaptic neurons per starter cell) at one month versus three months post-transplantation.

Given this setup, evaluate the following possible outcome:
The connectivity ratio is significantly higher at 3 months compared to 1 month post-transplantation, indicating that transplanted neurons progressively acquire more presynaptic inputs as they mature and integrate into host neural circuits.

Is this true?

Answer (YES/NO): NO